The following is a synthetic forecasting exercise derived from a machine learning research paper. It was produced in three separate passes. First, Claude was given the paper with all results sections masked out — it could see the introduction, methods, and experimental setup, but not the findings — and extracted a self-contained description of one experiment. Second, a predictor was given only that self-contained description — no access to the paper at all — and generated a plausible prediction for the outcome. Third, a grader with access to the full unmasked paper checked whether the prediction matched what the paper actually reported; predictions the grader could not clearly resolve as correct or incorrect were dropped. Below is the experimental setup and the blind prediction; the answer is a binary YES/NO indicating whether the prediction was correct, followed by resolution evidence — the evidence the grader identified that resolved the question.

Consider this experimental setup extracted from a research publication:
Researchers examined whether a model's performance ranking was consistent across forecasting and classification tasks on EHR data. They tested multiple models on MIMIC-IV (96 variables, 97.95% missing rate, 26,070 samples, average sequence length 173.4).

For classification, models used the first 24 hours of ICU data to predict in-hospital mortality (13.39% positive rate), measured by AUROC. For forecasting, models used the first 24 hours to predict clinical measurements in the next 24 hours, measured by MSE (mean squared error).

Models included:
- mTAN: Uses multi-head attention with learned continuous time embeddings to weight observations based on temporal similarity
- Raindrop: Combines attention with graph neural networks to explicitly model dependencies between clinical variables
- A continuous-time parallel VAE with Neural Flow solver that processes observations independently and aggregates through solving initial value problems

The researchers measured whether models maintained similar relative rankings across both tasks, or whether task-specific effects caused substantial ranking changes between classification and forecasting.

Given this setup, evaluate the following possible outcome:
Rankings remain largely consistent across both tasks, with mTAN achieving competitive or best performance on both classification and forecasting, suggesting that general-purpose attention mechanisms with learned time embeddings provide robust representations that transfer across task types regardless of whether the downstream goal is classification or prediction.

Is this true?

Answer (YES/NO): NO